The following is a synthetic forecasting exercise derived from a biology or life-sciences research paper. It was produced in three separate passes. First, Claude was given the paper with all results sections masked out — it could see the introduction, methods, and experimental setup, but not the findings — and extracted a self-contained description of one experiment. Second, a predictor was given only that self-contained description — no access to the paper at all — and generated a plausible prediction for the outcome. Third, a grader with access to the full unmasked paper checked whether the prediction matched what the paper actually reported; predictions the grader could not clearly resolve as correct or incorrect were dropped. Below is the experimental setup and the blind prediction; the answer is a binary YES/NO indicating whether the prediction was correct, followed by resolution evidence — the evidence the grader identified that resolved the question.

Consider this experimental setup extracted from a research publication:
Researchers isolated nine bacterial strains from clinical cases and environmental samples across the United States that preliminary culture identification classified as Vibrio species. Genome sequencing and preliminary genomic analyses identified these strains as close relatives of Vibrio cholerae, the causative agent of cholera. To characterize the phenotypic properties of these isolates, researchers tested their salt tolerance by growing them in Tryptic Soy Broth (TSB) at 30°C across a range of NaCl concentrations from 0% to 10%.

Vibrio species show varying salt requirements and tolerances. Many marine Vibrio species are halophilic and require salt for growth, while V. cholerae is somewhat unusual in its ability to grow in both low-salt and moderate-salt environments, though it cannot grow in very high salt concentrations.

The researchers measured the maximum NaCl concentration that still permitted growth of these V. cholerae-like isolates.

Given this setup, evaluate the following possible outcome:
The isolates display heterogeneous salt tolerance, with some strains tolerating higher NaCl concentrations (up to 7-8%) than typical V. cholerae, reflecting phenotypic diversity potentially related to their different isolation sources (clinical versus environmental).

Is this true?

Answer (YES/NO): NO